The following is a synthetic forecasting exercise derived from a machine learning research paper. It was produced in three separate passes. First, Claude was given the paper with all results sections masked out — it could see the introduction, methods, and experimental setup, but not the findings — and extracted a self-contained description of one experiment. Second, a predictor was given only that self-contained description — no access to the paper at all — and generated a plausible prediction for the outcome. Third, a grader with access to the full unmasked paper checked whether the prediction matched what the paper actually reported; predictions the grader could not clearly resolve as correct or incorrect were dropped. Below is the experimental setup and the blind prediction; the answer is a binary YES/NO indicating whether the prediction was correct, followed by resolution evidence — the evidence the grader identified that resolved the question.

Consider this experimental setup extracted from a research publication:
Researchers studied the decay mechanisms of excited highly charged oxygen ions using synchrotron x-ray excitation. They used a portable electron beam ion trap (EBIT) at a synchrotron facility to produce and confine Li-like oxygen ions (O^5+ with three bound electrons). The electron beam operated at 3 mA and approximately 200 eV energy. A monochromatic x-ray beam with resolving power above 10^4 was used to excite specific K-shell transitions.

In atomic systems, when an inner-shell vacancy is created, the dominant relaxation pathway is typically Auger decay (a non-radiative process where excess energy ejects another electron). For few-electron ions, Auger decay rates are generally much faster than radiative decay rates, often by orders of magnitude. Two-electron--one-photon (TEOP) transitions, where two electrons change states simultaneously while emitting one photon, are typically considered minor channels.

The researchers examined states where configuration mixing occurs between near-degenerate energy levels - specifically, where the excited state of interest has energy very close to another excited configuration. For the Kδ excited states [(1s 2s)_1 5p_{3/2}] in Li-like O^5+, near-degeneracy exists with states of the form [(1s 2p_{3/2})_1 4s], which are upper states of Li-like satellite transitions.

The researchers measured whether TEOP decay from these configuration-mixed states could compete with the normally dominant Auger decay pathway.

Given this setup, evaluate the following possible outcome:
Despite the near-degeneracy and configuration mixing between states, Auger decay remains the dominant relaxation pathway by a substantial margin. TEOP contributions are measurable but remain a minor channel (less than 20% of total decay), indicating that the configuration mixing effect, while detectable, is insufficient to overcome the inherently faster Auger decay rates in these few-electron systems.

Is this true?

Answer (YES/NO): NO